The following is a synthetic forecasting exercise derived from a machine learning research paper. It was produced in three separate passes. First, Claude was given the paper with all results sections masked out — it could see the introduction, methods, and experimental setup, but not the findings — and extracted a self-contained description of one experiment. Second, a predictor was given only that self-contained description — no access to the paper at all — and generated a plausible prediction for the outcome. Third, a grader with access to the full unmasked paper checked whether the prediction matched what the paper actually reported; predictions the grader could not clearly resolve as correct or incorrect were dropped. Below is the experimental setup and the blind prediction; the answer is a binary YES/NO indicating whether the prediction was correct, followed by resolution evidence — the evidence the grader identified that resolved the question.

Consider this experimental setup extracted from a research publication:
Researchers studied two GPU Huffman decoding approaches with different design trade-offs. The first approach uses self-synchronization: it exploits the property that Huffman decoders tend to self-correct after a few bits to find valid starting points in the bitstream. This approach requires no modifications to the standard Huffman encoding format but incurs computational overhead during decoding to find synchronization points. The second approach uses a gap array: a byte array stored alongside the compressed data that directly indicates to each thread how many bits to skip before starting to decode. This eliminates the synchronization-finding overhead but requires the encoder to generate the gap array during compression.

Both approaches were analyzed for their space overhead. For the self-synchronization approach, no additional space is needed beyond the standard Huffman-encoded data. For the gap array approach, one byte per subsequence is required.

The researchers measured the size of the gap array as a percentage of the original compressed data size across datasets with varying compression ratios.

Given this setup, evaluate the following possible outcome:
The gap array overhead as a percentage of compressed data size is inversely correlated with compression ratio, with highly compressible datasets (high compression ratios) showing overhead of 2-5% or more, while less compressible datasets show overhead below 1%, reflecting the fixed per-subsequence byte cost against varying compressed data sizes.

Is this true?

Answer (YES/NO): NO